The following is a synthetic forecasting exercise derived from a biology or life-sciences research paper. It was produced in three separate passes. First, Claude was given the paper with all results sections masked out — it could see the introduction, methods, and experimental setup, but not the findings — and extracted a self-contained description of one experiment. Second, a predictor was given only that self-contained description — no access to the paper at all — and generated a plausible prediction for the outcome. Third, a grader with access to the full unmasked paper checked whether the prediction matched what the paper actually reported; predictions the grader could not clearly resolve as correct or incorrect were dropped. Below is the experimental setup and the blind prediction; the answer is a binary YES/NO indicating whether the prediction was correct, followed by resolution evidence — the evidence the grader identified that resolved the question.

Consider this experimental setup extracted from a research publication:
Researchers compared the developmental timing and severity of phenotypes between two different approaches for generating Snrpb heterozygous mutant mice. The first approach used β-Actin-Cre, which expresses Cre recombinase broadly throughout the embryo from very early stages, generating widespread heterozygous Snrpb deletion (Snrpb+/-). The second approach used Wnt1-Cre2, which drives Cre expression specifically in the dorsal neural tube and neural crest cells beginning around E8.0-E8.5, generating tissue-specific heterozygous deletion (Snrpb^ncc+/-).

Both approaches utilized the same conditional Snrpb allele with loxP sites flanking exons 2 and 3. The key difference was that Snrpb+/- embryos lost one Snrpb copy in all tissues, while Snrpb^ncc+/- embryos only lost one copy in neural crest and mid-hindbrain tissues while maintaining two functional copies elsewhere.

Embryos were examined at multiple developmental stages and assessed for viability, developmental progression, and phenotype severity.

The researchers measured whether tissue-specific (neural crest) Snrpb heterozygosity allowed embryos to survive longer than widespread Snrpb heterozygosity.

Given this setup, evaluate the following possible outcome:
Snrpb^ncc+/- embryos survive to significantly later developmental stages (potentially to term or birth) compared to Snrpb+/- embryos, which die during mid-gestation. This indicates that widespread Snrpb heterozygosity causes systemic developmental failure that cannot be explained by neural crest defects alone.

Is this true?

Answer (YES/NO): YES